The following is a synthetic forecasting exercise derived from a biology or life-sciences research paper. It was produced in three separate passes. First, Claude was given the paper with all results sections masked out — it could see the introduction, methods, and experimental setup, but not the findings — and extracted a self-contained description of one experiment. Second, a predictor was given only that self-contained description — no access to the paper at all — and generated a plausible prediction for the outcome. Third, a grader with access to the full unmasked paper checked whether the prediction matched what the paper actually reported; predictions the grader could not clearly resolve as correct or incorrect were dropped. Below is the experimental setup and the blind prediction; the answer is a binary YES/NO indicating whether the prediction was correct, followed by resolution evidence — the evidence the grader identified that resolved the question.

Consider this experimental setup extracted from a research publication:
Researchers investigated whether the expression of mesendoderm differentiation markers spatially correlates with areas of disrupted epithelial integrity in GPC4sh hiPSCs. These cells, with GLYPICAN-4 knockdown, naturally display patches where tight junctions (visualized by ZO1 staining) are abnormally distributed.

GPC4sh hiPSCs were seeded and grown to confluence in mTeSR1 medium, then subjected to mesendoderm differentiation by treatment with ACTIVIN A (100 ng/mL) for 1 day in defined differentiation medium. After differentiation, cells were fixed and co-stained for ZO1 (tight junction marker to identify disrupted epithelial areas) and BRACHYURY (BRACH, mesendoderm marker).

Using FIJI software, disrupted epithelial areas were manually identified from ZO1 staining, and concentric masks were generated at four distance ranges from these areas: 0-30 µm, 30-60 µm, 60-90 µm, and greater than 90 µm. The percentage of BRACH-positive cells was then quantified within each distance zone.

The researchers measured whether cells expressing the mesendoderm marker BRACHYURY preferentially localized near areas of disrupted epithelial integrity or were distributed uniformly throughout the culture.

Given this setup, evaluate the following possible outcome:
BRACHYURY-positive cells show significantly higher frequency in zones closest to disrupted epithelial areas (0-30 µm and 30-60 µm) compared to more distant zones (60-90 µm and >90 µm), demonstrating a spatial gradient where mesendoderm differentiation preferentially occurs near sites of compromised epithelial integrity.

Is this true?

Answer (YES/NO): YES